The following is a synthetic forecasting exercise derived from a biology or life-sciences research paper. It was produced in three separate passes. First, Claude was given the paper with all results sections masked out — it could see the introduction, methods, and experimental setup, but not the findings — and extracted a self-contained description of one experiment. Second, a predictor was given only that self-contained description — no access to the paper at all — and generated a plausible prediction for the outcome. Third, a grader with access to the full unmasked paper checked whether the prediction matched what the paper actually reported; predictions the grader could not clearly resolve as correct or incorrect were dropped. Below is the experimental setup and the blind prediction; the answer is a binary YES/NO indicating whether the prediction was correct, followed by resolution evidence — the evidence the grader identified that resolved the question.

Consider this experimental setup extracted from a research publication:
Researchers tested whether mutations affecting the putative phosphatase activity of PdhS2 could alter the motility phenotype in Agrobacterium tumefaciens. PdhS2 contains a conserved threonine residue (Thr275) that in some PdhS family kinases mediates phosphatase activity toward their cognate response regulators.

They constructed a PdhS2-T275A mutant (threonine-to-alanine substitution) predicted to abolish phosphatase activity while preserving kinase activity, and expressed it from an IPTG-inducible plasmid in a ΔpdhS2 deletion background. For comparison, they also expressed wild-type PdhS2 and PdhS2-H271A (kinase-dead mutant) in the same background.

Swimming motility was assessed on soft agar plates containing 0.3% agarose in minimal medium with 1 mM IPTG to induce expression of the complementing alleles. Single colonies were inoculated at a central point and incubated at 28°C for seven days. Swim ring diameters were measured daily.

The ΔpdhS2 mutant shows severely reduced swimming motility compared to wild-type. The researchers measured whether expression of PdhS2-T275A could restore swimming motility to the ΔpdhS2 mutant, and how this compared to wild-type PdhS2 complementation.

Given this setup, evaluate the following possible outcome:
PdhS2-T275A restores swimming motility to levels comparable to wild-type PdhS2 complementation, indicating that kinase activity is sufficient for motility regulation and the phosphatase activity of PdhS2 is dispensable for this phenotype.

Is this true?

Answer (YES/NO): NO